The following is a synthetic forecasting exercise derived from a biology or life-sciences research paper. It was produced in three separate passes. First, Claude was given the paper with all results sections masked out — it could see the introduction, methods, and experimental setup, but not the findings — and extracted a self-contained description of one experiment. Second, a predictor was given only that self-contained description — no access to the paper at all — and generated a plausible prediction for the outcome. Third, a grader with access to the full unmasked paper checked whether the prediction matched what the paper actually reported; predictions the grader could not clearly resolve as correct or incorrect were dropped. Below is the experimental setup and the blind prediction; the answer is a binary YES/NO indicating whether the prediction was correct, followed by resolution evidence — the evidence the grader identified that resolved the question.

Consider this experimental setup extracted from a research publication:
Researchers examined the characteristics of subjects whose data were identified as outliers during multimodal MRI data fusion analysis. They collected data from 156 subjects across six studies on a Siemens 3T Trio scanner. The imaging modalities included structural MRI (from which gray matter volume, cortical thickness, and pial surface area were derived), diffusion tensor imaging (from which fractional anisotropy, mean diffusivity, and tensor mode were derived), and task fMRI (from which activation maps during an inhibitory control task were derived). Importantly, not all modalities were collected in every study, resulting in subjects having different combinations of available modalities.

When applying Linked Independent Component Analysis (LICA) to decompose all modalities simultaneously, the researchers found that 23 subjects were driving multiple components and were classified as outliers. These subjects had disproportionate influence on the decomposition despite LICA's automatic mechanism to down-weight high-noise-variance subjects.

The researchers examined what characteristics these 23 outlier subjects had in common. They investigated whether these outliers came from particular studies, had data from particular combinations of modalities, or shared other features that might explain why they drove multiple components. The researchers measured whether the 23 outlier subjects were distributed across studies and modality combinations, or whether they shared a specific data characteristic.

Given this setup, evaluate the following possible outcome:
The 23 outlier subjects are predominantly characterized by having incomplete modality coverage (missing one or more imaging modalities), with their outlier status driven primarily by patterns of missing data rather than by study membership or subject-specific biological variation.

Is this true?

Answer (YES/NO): YES